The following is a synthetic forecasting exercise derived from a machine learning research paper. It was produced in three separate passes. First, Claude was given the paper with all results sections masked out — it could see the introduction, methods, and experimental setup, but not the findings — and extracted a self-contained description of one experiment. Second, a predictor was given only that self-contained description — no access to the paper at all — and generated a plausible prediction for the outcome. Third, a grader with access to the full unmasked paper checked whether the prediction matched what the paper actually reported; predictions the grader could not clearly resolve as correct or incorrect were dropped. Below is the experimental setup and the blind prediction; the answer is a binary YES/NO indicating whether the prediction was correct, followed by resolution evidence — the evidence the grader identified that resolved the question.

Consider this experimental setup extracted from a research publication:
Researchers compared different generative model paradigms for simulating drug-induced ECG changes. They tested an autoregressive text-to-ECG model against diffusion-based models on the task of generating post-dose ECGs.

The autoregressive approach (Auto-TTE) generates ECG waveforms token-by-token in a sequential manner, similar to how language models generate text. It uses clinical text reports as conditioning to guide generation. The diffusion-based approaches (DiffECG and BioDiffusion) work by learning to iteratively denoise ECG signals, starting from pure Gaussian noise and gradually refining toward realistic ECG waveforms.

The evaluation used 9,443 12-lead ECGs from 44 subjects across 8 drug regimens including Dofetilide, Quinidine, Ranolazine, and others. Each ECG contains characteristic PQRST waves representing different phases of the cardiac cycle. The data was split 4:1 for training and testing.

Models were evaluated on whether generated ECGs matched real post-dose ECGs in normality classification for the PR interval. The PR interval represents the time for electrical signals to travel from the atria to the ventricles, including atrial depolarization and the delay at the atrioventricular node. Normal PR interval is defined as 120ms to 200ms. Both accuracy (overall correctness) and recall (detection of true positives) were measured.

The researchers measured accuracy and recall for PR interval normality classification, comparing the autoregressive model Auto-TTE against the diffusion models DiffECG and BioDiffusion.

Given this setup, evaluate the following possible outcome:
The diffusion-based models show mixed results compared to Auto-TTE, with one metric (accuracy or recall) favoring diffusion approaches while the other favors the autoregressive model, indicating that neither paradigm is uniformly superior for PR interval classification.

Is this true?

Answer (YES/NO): NO